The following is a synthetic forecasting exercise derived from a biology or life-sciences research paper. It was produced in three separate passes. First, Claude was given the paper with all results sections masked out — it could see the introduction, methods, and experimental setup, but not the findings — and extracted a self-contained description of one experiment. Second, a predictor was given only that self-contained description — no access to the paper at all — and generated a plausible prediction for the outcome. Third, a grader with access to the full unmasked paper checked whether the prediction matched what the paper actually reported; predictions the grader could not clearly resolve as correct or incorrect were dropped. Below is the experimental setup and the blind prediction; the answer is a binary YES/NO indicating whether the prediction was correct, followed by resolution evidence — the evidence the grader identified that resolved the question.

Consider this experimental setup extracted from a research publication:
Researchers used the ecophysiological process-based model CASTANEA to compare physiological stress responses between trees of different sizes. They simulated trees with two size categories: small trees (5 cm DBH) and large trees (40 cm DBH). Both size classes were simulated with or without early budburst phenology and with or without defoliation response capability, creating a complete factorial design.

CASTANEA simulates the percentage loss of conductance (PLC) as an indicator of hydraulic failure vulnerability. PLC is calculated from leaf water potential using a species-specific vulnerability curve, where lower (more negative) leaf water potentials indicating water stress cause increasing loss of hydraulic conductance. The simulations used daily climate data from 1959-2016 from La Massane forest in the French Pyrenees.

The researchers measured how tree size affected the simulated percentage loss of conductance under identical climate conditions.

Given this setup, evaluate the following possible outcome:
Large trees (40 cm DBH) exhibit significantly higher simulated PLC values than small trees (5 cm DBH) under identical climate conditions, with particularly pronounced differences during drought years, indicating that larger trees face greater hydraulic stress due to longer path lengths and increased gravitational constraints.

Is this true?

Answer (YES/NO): YES